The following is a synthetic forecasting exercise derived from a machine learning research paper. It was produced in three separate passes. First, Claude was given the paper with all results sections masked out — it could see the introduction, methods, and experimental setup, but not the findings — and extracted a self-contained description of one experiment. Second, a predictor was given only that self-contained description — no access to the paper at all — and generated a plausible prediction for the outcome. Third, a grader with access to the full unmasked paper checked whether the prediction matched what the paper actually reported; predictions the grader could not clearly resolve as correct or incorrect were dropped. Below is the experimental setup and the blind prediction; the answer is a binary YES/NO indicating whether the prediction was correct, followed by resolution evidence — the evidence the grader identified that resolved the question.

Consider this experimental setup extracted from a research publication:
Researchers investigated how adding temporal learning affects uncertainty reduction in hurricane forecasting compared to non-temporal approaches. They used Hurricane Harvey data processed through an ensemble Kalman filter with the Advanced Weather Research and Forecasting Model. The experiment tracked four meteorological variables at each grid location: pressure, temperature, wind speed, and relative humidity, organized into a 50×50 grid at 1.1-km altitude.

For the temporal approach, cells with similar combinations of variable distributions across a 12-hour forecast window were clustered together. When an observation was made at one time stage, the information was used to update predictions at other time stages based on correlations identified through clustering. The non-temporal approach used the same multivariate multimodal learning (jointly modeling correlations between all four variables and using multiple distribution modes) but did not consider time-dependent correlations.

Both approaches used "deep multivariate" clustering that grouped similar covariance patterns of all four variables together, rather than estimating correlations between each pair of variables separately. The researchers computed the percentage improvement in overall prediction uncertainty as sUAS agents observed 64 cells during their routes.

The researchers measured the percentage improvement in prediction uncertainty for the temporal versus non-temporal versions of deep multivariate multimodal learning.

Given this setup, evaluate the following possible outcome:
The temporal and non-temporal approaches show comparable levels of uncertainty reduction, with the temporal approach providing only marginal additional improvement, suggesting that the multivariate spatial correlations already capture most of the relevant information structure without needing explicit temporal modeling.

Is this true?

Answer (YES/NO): NO